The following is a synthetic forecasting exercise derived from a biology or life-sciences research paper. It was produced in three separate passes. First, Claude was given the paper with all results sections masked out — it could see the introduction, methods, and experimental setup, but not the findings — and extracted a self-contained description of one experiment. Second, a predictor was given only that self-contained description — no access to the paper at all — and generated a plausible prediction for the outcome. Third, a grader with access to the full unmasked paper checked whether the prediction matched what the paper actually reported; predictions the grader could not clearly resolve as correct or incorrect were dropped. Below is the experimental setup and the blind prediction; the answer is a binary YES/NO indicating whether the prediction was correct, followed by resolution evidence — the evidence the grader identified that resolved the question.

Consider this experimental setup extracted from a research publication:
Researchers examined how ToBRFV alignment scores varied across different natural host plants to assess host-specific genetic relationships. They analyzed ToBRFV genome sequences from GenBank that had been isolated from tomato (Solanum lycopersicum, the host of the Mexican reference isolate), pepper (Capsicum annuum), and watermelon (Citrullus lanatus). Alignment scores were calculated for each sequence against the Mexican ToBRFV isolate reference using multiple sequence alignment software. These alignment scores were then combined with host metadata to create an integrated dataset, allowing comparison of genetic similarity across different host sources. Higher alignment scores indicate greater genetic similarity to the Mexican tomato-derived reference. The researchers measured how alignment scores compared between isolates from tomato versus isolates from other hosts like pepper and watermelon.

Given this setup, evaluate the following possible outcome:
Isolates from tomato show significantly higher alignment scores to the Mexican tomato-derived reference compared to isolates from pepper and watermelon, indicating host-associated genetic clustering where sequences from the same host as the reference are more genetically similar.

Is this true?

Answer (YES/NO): YES